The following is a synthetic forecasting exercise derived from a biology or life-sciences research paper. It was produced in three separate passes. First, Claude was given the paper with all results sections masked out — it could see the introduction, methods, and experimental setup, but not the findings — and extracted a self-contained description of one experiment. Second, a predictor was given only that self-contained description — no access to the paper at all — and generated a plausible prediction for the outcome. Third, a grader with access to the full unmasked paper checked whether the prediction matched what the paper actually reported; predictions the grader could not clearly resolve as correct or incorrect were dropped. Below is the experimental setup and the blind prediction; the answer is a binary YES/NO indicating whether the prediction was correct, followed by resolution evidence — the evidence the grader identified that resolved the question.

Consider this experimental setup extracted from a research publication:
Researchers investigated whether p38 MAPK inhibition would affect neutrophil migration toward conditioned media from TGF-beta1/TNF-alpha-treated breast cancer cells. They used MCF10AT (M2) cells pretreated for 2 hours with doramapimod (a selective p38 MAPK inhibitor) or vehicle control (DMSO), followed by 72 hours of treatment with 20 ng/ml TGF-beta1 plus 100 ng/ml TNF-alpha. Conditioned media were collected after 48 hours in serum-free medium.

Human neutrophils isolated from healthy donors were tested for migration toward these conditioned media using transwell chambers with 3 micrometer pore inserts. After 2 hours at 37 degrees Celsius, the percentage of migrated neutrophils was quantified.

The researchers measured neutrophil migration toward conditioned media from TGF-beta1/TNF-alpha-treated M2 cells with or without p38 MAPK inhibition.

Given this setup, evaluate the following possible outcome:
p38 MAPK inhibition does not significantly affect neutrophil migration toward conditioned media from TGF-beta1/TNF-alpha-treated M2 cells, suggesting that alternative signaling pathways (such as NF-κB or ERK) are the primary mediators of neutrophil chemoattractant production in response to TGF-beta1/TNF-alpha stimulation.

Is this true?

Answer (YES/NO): NO